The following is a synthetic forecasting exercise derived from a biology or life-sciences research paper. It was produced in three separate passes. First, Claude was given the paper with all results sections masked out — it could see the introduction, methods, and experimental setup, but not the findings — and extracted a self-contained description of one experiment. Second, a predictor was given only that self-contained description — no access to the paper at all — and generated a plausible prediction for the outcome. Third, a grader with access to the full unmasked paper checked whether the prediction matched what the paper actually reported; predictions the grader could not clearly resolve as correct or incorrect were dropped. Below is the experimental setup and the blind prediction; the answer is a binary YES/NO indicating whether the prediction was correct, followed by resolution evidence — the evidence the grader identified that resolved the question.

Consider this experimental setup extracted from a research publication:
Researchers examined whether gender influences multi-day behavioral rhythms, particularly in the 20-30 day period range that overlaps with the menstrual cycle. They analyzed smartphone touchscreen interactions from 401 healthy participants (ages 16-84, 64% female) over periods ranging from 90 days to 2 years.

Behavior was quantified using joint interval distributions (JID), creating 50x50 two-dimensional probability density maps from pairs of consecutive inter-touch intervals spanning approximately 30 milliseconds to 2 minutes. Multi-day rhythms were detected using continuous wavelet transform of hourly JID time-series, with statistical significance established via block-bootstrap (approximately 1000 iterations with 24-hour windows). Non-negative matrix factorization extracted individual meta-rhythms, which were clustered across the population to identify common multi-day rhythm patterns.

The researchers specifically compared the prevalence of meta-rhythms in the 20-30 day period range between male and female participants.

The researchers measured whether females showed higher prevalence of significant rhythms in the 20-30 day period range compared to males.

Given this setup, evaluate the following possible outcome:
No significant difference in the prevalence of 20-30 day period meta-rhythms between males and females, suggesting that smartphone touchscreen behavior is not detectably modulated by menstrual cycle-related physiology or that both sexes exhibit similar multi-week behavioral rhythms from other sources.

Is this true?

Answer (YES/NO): NO